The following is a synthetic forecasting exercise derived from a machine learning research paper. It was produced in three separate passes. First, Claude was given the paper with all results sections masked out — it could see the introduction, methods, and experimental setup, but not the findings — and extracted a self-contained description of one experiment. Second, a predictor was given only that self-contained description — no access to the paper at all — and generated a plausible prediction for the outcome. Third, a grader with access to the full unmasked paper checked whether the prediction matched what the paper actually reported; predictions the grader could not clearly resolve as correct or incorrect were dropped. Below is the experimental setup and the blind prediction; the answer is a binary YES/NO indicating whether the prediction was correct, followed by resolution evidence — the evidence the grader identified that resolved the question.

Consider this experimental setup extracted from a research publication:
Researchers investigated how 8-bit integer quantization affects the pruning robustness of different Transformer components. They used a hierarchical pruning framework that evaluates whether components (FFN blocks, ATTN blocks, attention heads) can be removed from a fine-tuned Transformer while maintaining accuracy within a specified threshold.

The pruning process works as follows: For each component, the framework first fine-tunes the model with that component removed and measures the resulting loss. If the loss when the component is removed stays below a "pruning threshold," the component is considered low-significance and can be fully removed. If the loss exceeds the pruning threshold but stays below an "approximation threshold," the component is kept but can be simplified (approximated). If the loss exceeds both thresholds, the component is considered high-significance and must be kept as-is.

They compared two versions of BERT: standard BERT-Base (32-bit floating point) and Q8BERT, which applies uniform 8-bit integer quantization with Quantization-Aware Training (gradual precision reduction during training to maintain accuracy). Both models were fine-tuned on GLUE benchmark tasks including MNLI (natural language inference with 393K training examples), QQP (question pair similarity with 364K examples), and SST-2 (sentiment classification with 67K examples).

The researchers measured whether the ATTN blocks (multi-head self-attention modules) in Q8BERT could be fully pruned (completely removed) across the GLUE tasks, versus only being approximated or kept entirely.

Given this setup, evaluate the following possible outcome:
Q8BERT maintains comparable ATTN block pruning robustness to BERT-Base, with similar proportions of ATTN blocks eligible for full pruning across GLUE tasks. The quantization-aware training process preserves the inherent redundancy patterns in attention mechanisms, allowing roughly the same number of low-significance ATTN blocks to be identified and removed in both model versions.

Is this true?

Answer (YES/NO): NO